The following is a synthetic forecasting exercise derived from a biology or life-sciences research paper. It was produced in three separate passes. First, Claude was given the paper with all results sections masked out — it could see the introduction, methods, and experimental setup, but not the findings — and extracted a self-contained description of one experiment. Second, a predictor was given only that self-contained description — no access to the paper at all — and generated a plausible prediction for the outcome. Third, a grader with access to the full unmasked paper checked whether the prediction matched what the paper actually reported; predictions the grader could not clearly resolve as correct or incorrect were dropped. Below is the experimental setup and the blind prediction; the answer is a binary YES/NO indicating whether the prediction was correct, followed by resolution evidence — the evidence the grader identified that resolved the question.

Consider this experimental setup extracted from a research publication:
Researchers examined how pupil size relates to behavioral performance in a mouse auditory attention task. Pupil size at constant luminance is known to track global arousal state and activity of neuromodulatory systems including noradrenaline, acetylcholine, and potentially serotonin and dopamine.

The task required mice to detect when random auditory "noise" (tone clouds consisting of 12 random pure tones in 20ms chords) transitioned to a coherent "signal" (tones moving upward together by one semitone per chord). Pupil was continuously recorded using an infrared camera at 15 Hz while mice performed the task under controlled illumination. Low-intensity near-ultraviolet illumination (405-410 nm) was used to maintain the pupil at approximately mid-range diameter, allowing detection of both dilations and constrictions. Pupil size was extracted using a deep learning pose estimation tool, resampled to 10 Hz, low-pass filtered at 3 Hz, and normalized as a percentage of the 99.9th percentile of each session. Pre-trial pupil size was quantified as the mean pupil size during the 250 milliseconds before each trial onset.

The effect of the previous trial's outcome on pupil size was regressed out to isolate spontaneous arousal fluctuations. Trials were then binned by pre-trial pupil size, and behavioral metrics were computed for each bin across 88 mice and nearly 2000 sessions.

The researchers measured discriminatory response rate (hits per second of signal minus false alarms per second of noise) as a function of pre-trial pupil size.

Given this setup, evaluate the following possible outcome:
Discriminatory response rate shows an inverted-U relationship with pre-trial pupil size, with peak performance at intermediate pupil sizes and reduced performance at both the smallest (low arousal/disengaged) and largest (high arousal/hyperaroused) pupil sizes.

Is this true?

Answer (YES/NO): YES